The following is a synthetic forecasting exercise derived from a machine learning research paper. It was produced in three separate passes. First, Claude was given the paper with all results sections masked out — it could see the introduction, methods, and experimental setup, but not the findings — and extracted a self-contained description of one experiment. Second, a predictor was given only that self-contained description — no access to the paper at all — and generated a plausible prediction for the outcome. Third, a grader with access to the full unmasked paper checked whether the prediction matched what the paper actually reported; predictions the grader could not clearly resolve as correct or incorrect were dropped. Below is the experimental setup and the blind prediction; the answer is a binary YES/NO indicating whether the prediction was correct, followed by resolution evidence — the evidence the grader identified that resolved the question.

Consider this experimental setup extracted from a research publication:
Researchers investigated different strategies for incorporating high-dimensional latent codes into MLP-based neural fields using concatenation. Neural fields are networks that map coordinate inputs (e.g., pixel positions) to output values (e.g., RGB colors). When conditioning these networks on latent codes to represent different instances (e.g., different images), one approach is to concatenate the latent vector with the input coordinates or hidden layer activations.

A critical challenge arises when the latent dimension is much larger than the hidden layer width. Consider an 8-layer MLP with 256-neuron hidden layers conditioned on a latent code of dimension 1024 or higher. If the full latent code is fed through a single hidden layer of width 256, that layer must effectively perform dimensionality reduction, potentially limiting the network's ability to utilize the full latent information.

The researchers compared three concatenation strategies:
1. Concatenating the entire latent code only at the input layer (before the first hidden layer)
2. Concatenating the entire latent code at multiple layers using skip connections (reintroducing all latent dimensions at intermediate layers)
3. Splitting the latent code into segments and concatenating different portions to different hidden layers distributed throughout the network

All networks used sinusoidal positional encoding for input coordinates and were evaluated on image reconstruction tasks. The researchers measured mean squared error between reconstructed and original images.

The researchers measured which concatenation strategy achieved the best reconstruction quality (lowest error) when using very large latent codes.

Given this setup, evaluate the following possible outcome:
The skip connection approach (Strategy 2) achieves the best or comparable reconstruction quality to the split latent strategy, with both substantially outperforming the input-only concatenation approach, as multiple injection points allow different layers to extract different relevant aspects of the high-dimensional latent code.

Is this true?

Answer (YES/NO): NO